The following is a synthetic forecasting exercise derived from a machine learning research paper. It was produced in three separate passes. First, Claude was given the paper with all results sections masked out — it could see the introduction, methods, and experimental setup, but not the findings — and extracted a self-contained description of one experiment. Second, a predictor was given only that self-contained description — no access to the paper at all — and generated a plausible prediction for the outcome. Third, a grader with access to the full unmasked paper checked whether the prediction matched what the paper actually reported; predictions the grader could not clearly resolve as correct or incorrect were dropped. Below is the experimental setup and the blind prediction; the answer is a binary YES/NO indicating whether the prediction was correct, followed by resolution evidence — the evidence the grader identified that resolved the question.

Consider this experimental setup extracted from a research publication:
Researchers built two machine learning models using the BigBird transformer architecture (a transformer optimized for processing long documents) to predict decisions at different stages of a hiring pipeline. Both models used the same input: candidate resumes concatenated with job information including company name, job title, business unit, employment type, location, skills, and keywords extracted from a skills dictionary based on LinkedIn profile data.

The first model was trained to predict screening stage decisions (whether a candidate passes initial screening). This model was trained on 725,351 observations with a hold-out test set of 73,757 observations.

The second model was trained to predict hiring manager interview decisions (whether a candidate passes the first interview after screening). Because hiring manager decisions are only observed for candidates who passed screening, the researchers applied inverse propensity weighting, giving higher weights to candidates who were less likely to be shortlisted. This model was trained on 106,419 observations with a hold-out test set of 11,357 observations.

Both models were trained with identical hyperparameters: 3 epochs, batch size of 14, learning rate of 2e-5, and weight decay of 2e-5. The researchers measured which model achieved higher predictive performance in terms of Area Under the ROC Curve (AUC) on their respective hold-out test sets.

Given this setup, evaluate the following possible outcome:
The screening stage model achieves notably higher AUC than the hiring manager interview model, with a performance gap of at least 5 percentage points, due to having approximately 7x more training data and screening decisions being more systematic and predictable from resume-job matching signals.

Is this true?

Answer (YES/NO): YES